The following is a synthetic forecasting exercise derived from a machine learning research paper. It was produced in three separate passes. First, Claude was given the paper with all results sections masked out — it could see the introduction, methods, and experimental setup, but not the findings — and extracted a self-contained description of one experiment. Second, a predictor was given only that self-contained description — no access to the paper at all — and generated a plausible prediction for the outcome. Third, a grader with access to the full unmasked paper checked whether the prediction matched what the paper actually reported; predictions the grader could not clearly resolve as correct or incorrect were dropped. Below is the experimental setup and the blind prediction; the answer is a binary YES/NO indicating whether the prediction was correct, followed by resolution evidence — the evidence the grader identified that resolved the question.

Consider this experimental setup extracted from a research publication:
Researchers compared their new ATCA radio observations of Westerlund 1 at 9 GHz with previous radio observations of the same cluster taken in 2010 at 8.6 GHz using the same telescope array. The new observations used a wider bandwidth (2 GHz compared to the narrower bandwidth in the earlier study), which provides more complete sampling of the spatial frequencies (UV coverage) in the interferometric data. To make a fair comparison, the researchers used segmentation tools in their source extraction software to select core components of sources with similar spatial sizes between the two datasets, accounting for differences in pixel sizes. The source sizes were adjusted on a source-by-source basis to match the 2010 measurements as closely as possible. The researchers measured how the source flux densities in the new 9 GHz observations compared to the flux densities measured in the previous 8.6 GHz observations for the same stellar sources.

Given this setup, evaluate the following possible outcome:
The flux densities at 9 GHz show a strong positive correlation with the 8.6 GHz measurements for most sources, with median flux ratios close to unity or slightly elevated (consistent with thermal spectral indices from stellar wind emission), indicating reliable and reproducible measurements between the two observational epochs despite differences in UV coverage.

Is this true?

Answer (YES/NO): YES